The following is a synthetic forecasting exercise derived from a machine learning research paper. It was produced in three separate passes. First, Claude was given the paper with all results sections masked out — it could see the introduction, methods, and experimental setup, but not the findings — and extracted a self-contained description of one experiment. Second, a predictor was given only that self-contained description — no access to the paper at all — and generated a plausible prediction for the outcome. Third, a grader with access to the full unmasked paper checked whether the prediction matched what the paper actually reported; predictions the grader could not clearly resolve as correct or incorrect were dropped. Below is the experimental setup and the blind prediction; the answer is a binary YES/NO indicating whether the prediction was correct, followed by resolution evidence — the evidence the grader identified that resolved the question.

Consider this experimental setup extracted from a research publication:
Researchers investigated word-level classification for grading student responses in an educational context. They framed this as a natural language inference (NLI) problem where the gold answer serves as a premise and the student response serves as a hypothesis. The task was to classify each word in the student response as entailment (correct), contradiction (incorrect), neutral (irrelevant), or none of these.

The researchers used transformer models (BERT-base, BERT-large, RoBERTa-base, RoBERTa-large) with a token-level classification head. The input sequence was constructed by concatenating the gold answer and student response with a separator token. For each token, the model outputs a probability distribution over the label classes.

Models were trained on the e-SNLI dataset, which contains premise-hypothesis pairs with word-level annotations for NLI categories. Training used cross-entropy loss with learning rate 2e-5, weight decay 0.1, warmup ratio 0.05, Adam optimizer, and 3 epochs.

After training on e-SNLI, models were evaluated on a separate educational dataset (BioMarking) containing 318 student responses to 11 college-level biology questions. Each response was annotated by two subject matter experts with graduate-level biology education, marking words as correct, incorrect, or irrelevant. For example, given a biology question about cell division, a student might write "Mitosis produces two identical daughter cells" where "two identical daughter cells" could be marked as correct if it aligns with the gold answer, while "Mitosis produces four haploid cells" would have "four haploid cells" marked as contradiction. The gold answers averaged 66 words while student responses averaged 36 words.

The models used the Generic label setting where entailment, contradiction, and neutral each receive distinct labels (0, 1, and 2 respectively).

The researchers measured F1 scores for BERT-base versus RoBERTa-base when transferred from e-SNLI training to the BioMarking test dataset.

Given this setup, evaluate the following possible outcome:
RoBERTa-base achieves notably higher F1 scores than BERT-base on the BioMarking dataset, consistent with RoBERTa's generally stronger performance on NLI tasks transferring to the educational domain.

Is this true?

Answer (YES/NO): YES